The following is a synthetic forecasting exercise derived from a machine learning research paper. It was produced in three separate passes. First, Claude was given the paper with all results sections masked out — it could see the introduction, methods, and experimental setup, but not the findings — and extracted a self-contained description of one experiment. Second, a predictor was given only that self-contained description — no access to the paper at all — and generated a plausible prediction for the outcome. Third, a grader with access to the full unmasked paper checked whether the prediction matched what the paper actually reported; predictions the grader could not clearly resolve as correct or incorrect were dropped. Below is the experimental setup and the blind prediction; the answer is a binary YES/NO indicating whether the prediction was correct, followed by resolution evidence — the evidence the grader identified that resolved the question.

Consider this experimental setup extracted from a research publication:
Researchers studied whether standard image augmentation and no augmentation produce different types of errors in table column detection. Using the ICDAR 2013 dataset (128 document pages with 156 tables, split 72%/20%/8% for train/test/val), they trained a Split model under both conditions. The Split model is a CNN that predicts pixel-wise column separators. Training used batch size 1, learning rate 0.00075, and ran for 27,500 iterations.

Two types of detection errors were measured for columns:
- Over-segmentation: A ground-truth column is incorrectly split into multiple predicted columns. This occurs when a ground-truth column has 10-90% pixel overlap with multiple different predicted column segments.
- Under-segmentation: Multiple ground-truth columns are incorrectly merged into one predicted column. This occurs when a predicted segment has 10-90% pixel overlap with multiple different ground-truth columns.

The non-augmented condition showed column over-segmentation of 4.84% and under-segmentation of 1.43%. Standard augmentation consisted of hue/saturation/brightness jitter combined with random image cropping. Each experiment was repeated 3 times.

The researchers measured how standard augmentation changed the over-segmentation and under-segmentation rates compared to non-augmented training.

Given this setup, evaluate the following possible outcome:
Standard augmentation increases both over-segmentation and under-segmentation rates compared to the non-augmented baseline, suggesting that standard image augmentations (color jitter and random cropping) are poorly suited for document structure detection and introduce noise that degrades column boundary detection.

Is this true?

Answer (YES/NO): YES